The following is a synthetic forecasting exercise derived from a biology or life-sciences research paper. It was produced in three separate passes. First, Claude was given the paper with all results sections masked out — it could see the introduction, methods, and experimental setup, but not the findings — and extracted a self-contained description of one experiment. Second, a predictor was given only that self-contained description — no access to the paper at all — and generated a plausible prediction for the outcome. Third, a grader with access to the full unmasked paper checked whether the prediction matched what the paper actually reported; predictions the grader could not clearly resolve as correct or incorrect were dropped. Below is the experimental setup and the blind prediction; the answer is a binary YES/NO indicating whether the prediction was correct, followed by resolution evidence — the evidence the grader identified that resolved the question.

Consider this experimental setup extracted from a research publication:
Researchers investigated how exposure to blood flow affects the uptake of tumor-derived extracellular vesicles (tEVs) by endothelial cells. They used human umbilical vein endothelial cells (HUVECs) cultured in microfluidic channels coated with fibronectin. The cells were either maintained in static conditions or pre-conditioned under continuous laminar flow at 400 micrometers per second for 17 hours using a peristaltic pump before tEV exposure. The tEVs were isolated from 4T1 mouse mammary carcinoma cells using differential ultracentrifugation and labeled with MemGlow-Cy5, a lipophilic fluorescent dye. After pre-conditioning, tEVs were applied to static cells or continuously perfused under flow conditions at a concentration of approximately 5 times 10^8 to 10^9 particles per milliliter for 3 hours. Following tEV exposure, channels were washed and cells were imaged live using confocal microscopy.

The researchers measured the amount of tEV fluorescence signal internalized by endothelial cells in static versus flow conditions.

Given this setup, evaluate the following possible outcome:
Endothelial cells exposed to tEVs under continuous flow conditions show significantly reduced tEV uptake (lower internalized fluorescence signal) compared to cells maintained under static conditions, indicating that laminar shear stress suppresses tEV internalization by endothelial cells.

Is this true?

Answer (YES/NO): NO